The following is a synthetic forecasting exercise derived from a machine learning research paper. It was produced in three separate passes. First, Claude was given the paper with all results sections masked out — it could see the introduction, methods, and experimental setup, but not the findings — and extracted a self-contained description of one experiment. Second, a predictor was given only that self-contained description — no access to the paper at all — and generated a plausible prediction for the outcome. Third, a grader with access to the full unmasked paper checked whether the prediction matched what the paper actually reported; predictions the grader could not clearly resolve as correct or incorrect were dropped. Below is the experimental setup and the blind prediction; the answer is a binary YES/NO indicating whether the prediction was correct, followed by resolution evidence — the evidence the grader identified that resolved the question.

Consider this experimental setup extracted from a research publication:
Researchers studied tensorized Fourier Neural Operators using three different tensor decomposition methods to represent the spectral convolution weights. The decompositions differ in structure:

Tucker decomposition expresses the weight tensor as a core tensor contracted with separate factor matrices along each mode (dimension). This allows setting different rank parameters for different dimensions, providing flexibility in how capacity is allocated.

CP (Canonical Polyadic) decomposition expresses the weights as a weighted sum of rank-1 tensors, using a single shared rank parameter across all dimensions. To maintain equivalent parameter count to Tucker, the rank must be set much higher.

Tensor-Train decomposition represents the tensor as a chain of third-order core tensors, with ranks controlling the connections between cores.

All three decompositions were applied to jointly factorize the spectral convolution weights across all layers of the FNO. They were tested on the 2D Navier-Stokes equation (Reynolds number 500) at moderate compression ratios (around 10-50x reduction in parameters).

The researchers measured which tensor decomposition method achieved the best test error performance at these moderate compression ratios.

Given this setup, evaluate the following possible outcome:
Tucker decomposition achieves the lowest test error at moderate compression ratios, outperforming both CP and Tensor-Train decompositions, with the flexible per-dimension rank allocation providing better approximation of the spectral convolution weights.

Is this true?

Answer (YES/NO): YES